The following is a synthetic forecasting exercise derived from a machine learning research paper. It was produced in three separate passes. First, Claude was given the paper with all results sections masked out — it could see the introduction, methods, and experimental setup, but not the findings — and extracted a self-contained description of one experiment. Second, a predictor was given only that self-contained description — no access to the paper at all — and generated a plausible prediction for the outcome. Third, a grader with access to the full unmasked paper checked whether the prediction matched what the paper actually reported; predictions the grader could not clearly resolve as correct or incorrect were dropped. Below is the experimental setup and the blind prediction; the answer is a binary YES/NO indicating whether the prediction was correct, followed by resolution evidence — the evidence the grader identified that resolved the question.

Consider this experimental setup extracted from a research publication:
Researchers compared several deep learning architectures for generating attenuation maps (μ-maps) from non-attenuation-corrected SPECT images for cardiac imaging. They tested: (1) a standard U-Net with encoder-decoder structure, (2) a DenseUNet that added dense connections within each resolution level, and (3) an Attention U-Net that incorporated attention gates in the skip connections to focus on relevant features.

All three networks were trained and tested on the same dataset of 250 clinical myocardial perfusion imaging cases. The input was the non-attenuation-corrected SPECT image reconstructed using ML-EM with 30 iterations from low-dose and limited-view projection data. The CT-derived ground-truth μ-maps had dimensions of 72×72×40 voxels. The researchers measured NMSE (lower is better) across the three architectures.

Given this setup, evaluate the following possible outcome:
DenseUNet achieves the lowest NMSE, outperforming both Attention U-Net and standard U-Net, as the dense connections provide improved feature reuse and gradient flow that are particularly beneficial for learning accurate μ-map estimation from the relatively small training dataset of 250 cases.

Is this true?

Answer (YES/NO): NO